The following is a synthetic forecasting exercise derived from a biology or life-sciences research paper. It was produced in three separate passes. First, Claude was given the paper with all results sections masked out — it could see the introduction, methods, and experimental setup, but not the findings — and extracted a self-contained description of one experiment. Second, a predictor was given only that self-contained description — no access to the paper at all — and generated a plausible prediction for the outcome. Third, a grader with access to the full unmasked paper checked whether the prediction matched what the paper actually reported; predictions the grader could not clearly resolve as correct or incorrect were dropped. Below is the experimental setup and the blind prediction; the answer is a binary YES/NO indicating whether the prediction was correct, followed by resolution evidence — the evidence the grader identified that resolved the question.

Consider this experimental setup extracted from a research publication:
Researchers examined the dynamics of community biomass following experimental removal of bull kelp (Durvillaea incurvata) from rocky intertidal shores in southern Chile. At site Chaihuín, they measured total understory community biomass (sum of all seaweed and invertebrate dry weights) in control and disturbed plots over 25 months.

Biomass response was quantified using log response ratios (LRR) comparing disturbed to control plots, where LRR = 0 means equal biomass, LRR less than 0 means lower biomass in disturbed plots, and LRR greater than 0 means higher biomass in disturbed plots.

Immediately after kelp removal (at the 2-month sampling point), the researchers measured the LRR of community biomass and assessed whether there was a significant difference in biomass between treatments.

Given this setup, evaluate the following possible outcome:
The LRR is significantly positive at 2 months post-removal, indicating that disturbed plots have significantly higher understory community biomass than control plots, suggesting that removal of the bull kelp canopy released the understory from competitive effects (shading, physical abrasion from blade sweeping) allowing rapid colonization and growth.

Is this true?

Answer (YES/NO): NO